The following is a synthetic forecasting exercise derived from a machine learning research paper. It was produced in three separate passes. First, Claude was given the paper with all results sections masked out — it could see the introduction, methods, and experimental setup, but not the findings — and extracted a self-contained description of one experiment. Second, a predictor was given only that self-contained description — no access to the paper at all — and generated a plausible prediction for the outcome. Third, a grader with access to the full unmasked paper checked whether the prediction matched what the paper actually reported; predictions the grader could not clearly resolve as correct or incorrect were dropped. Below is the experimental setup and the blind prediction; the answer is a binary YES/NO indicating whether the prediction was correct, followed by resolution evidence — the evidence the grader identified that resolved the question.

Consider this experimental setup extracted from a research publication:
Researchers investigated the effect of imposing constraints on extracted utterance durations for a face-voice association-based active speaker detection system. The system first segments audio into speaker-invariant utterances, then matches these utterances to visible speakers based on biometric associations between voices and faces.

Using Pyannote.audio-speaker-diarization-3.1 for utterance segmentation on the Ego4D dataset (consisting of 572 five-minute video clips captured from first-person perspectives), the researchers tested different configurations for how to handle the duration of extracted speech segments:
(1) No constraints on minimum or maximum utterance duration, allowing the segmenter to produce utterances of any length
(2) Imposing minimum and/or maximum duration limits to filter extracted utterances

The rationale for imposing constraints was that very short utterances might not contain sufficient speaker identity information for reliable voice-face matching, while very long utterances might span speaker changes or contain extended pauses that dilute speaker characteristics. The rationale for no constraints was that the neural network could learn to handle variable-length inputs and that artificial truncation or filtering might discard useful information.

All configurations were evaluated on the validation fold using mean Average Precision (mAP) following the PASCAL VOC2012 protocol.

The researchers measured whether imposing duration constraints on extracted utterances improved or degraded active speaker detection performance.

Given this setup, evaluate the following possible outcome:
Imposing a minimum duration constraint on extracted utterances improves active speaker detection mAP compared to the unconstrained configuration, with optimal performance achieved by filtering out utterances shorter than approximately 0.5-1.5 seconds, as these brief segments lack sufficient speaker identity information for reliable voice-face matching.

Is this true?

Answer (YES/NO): NO